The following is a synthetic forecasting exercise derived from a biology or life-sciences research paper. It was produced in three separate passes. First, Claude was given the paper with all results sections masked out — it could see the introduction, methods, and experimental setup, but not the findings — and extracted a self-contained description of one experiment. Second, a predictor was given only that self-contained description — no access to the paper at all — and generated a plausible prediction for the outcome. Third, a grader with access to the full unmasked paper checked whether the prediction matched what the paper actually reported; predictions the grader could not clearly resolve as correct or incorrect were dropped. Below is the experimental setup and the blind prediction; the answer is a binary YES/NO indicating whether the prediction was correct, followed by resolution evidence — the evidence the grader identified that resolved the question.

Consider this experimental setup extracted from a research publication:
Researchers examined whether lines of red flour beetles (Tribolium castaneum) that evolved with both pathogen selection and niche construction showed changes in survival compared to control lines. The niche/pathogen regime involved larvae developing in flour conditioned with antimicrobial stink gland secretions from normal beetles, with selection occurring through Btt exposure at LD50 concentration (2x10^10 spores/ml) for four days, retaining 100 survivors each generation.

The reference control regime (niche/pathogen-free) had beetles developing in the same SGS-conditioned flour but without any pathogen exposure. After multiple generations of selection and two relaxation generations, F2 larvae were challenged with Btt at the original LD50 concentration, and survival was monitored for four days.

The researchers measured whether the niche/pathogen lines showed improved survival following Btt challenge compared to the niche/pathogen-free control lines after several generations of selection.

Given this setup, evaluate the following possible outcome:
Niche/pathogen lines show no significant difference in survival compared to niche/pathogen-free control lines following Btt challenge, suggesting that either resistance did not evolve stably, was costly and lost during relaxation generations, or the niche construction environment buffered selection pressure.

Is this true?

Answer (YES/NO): NO